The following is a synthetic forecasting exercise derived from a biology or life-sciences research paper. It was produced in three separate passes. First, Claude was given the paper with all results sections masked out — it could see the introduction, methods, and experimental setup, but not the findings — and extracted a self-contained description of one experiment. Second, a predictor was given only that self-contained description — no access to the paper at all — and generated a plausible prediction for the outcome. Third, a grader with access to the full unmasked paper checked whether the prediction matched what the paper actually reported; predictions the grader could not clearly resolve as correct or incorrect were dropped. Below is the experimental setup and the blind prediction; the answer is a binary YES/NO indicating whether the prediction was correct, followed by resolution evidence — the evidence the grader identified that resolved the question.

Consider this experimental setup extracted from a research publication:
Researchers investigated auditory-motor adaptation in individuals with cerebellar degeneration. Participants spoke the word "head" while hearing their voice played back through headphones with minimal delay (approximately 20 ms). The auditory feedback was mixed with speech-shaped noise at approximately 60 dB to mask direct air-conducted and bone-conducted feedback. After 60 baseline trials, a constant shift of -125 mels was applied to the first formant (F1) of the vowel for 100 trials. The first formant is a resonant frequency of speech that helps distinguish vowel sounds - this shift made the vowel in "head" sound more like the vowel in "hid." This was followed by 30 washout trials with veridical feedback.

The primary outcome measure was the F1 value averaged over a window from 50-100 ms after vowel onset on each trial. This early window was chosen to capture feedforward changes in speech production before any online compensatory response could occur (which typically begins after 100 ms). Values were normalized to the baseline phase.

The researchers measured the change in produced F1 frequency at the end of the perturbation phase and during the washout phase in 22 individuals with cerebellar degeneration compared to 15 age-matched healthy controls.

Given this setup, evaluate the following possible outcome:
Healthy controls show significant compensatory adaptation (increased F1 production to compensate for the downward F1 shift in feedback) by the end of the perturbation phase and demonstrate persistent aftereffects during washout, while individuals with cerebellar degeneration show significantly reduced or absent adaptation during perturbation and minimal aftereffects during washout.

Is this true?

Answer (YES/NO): NO